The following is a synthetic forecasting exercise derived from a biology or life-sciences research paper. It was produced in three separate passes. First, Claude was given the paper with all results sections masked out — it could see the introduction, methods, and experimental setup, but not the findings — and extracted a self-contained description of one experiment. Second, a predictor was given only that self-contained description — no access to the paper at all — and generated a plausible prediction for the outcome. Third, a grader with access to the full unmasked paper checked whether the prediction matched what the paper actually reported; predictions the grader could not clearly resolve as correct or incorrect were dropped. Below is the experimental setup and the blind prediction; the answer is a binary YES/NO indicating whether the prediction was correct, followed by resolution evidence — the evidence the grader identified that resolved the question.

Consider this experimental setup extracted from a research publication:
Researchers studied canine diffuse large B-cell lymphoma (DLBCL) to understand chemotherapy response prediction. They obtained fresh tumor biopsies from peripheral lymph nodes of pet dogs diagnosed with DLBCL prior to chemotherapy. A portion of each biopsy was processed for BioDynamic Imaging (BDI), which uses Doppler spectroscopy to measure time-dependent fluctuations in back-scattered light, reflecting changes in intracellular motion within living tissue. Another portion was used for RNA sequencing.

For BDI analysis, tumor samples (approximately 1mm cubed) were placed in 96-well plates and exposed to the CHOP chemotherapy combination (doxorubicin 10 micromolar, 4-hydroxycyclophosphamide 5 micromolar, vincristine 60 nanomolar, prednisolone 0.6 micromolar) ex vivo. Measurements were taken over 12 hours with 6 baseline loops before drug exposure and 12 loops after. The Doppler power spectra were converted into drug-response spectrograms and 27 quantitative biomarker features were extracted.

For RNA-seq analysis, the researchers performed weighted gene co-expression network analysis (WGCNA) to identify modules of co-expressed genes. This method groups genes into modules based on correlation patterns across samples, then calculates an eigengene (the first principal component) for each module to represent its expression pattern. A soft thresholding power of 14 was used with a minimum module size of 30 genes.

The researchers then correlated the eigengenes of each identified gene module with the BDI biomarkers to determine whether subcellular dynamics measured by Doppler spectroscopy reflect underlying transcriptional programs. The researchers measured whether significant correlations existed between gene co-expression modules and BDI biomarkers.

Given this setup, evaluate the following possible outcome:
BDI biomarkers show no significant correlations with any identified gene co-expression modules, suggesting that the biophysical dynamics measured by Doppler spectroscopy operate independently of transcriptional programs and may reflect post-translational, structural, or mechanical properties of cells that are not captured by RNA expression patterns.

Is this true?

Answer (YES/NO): NO